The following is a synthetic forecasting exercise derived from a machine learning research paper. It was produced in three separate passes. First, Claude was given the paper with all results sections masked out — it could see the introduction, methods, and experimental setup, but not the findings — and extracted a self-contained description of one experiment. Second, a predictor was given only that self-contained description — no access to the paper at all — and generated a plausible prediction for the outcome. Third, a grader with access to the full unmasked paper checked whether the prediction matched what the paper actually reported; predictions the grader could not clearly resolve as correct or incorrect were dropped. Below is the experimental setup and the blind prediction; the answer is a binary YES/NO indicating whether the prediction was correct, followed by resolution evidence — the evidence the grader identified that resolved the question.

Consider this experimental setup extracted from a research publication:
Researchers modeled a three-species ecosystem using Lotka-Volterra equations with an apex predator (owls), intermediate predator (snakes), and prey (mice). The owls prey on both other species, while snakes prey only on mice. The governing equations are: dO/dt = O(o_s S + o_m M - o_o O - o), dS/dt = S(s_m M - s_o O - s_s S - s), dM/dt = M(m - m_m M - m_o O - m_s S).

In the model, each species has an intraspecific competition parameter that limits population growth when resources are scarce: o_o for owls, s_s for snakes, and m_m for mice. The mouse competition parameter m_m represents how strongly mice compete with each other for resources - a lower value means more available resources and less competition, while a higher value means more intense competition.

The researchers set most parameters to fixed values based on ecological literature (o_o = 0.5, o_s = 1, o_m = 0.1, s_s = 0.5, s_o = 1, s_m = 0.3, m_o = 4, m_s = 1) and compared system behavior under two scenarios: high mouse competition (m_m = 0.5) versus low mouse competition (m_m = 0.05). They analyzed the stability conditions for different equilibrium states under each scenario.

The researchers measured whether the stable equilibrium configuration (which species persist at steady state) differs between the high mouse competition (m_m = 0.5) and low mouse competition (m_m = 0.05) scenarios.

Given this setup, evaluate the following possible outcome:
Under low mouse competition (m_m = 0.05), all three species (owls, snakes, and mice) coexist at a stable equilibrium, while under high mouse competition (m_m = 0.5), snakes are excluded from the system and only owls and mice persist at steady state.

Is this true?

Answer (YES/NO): NO